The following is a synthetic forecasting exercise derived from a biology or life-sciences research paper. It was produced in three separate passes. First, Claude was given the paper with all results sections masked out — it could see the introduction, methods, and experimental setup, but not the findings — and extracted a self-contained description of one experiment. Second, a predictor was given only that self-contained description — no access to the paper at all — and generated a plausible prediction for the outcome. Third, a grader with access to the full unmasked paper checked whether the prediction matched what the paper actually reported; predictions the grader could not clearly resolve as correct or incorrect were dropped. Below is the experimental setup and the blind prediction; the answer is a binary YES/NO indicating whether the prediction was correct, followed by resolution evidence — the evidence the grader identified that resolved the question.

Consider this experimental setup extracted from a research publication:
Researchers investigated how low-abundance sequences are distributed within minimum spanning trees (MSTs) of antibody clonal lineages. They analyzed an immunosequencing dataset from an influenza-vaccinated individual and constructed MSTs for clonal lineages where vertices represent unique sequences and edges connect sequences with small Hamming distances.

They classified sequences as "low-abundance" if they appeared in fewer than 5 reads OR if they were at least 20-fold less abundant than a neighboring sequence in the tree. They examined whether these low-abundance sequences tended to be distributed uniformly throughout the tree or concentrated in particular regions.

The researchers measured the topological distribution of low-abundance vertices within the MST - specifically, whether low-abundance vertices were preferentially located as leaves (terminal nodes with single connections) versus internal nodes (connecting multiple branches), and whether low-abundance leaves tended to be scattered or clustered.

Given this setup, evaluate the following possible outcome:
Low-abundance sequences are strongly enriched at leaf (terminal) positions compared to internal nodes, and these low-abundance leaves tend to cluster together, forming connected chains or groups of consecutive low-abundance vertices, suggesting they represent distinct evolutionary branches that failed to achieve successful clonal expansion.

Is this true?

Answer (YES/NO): NO